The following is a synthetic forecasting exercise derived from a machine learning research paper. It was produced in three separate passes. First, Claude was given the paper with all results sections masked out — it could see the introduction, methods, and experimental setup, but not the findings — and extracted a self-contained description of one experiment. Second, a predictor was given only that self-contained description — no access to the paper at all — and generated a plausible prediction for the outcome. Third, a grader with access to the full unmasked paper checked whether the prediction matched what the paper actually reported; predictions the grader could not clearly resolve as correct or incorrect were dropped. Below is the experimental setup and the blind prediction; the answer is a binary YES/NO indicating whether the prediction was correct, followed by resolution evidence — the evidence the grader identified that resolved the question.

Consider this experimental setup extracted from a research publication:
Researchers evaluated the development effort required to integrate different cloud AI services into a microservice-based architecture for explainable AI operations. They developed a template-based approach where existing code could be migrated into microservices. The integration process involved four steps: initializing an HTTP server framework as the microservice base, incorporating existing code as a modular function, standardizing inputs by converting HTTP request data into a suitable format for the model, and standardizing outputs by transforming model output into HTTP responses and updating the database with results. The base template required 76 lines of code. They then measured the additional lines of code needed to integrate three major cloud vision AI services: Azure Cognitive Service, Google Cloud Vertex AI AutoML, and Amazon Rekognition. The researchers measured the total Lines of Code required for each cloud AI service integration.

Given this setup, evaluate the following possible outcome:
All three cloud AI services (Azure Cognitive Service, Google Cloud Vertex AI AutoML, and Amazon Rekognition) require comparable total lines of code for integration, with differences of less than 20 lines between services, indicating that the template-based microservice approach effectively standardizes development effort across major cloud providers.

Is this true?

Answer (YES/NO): NO